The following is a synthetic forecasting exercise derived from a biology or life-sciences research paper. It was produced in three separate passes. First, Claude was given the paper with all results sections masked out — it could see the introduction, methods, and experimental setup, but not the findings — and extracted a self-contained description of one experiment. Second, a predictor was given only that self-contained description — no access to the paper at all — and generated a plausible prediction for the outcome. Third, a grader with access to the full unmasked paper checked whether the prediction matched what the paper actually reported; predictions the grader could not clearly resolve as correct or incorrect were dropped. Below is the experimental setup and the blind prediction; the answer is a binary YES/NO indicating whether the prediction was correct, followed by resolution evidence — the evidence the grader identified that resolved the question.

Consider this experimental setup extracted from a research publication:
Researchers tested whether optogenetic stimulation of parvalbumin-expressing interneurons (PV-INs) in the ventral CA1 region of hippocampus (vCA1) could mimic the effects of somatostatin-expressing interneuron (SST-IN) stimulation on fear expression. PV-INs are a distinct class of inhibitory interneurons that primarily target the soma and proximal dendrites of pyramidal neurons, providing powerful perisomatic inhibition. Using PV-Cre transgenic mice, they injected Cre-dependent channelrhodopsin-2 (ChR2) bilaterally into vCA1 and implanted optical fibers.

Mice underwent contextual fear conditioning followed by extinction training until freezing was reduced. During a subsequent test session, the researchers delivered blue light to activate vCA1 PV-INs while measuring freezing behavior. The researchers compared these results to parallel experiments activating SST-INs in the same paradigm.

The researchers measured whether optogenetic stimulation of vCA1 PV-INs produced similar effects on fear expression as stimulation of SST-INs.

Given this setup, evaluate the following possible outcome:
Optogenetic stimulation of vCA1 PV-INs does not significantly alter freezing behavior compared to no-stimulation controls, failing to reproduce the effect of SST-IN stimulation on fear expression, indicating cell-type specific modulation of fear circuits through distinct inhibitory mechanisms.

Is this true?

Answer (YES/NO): YES